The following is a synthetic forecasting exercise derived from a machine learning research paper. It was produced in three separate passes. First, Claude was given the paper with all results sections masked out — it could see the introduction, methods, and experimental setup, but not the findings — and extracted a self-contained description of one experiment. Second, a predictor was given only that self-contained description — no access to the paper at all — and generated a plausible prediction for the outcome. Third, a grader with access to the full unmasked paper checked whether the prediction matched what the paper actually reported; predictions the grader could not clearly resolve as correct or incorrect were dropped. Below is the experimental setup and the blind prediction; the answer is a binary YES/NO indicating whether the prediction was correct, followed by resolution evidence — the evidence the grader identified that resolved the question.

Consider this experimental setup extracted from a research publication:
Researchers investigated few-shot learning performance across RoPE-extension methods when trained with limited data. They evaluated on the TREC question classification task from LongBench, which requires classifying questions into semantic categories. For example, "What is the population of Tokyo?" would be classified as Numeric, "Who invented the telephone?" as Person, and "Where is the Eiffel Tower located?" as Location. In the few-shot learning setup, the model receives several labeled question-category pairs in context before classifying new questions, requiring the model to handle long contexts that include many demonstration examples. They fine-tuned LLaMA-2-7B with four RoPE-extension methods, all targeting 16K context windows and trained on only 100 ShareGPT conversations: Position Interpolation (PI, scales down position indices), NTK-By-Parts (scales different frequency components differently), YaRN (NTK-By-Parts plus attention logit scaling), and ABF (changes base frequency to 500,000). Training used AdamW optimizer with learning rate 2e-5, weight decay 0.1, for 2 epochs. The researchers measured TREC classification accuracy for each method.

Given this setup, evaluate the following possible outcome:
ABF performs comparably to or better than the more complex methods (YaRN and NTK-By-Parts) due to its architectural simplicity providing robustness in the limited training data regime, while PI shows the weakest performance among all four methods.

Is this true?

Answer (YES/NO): YES